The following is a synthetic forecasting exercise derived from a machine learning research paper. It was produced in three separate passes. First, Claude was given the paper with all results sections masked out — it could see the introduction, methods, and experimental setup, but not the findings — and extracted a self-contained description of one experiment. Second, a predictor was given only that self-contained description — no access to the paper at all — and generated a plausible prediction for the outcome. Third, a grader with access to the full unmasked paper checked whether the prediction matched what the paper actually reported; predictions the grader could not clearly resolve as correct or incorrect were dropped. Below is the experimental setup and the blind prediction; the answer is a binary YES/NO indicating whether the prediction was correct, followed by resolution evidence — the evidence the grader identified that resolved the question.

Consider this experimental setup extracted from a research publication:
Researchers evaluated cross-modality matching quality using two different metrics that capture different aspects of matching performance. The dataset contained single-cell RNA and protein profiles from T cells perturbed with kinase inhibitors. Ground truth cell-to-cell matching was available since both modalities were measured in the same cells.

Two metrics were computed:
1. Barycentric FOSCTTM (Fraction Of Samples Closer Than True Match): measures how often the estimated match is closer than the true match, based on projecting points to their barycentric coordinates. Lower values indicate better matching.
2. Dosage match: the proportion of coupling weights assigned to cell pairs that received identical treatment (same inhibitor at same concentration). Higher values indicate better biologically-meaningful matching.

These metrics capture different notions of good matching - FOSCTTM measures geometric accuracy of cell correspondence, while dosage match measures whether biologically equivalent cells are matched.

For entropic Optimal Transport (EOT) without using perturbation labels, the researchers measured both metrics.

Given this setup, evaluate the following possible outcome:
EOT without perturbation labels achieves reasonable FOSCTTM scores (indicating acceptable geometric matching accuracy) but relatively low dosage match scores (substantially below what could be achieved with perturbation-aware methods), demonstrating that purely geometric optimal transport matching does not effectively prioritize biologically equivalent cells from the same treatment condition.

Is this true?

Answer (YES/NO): NO